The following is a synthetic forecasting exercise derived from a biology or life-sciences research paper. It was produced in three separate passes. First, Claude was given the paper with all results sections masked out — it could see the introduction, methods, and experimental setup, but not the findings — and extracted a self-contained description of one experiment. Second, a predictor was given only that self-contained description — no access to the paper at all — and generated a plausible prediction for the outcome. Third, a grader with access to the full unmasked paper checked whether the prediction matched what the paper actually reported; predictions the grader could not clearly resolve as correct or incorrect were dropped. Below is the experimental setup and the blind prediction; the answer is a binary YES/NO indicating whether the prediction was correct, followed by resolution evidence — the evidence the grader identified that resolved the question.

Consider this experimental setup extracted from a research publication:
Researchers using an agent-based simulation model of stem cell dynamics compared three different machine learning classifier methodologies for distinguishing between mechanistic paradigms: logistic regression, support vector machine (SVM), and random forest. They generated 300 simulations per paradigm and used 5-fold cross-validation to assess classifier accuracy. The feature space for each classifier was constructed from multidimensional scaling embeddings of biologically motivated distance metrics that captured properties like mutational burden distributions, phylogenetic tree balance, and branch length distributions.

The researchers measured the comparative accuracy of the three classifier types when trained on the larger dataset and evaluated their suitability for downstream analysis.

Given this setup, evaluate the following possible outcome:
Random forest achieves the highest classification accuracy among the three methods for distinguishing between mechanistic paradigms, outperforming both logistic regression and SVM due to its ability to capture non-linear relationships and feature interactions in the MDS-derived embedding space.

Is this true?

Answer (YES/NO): NO